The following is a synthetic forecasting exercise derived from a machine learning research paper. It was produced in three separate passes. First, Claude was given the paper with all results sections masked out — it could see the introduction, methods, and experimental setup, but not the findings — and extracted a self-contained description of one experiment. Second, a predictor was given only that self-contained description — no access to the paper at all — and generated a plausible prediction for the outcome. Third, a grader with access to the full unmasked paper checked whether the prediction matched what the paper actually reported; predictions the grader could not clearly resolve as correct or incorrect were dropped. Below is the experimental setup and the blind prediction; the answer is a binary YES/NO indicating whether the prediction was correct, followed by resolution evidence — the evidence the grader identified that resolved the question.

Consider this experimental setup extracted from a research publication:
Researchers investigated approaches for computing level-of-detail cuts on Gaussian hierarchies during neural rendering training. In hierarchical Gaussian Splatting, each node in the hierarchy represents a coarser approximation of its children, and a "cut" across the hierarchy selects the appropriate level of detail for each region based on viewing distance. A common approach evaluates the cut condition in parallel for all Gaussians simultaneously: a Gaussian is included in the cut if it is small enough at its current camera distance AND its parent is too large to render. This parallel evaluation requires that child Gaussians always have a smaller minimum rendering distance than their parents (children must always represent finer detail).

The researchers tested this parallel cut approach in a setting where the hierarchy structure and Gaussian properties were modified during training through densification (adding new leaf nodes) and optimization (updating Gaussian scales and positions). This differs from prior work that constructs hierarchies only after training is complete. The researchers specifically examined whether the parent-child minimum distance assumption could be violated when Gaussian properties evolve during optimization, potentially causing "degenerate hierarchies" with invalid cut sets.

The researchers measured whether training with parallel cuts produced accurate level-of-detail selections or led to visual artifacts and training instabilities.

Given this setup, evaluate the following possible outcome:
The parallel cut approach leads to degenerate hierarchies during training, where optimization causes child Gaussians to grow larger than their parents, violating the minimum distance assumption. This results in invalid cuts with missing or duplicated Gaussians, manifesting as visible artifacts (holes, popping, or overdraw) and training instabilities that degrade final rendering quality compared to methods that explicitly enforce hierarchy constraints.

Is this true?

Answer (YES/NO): YES